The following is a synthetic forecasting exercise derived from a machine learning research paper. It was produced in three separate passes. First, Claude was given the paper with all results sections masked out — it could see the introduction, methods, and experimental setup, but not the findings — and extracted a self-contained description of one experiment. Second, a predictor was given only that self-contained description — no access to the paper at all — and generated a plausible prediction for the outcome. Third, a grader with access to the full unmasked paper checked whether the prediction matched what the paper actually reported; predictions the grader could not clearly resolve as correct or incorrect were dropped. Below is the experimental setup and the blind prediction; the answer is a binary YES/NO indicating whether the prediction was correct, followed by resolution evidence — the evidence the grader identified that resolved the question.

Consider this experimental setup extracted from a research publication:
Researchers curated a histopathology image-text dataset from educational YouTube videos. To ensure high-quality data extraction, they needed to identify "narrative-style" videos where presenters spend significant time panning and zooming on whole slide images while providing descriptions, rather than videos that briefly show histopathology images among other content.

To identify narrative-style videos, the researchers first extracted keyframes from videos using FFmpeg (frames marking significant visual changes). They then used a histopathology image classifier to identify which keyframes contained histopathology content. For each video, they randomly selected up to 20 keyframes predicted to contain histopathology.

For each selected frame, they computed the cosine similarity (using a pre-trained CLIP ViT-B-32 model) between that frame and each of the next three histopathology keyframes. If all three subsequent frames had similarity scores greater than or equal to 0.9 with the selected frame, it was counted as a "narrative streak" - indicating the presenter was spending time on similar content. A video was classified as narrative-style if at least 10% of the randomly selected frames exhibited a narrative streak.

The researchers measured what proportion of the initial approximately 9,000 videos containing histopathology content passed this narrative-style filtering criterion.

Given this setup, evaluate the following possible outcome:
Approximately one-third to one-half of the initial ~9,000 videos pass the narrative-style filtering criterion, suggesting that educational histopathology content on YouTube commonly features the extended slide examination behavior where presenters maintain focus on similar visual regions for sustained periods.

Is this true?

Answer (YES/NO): YES